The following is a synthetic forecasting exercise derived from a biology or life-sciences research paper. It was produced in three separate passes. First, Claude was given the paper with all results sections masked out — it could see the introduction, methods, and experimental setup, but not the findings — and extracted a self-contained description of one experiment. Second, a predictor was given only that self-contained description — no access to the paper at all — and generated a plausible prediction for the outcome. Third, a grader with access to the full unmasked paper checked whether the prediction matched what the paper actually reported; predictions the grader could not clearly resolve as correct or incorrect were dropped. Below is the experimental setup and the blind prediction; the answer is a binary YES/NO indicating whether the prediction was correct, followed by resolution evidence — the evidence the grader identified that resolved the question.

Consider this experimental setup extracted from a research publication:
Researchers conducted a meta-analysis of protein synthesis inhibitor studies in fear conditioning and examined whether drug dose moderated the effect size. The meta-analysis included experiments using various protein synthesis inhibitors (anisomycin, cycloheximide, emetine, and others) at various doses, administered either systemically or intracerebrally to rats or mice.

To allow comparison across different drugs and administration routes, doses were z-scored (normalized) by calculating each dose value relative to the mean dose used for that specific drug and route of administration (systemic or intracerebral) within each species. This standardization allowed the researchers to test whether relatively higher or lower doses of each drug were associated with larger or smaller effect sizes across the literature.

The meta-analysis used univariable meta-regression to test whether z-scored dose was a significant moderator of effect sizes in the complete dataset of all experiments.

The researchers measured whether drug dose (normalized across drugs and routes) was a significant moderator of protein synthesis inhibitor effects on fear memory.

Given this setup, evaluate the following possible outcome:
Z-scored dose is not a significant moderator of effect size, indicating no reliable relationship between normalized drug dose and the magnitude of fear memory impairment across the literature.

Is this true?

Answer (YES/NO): YES